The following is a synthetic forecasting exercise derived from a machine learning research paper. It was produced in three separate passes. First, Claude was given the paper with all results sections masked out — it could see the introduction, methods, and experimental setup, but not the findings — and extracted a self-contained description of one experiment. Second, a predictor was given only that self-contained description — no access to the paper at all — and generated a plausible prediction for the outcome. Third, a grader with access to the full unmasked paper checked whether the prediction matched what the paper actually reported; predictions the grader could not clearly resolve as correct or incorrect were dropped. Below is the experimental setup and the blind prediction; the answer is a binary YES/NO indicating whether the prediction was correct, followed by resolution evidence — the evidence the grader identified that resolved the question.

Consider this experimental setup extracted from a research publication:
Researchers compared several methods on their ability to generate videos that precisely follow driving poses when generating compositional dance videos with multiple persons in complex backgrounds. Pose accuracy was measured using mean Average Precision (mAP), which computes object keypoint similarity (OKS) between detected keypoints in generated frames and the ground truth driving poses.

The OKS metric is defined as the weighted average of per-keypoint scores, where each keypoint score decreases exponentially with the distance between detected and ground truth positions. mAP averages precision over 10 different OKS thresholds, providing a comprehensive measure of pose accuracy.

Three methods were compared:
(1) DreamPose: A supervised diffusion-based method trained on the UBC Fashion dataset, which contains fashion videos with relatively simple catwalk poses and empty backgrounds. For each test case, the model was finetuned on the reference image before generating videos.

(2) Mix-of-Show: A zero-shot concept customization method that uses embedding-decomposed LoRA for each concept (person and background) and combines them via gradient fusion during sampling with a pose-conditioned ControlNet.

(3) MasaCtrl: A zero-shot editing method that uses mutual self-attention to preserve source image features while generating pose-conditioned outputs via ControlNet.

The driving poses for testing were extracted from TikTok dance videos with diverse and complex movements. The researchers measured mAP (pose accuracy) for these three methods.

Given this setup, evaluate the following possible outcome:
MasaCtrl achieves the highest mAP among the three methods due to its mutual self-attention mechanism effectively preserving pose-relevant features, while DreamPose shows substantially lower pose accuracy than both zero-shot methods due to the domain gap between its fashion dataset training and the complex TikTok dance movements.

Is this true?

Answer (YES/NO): NO